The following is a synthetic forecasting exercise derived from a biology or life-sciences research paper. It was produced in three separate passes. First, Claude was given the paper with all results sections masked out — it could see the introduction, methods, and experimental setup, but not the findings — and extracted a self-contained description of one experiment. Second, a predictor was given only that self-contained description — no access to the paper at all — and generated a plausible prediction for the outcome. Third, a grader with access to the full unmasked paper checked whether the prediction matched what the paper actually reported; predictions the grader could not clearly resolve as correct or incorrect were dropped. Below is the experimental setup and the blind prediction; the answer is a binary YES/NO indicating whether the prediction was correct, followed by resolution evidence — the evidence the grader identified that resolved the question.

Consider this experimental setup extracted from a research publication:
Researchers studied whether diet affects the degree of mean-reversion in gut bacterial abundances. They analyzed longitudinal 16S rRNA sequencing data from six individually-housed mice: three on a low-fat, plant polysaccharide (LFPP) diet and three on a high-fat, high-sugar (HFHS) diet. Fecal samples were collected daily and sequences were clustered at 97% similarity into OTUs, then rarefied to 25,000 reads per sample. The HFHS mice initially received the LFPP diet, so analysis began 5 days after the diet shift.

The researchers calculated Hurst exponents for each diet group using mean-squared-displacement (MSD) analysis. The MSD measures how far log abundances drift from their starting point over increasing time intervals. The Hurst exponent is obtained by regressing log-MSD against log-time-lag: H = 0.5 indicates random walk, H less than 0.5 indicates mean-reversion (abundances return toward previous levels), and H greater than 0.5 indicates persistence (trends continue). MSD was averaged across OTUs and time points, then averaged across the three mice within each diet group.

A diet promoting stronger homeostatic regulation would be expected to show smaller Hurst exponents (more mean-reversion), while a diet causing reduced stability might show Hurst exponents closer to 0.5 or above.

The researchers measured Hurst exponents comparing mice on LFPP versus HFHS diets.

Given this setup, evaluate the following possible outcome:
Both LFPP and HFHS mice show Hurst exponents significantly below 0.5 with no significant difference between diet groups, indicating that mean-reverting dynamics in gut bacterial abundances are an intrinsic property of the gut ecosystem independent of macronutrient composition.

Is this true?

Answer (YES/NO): NO